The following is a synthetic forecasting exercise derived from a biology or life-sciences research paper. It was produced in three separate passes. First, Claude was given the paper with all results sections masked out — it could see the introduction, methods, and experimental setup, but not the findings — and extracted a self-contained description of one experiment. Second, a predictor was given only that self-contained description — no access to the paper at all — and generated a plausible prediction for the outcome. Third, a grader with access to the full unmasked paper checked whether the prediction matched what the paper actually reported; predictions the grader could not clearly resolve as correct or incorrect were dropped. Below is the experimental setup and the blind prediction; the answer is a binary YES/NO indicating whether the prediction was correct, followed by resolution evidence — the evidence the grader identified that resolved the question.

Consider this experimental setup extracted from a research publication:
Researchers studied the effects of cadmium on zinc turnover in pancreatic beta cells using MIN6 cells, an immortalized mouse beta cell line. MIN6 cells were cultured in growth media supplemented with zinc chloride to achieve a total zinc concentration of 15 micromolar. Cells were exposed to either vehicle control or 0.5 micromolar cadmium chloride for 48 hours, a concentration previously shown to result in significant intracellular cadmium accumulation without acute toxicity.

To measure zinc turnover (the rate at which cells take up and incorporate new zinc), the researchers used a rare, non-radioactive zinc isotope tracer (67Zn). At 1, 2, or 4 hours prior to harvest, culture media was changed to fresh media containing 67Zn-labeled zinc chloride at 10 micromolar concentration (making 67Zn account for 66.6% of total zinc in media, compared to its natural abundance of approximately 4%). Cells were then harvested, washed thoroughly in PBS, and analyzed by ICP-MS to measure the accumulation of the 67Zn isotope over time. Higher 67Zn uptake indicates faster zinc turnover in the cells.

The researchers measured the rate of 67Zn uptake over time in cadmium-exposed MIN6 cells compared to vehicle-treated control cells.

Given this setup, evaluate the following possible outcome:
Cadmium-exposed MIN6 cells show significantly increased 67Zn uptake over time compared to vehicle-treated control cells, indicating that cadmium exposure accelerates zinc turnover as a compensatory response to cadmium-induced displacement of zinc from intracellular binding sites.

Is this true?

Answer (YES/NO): NO